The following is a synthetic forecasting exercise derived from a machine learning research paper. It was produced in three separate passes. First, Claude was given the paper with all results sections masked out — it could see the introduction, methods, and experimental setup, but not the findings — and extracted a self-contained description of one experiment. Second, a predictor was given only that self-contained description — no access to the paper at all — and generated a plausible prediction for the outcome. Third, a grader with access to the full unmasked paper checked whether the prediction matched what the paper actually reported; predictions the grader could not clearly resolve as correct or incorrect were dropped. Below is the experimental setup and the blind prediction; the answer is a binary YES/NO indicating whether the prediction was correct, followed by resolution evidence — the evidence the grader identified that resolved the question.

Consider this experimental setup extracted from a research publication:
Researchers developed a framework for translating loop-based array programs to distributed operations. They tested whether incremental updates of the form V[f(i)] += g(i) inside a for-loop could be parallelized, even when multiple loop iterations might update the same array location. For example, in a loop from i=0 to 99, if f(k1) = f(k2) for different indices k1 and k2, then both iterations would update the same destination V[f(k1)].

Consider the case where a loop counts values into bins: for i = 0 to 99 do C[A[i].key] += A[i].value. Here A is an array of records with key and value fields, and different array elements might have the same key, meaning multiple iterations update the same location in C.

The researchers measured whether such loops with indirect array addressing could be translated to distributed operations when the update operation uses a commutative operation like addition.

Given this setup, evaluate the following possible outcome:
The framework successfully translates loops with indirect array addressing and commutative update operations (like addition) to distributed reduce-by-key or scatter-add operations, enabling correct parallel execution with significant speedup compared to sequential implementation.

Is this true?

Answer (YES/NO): NO